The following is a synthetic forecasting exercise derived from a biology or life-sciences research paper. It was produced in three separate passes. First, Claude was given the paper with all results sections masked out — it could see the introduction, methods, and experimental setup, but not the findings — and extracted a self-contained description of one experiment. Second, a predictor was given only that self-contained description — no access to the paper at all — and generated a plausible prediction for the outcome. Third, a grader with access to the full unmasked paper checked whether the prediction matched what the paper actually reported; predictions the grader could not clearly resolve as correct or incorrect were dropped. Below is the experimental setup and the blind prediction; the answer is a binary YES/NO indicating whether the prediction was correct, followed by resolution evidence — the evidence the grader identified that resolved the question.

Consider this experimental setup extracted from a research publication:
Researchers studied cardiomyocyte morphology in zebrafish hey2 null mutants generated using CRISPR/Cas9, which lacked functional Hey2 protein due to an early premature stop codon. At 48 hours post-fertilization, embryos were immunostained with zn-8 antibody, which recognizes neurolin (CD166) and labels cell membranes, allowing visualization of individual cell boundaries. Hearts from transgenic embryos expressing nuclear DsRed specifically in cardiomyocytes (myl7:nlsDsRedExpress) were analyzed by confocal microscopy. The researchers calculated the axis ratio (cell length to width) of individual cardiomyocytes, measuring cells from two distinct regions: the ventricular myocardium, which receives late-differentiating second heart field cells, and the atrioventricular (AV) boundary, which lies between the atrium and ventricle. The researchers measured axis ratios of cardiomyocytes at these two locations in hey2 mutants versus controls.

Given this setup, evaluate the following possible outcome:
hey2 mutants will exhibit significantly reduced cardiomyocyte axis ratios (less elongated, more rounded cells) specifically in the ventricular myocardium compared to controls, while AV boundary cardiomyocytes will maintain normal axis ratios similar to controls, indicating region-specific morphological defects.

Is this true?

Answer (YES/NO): NO